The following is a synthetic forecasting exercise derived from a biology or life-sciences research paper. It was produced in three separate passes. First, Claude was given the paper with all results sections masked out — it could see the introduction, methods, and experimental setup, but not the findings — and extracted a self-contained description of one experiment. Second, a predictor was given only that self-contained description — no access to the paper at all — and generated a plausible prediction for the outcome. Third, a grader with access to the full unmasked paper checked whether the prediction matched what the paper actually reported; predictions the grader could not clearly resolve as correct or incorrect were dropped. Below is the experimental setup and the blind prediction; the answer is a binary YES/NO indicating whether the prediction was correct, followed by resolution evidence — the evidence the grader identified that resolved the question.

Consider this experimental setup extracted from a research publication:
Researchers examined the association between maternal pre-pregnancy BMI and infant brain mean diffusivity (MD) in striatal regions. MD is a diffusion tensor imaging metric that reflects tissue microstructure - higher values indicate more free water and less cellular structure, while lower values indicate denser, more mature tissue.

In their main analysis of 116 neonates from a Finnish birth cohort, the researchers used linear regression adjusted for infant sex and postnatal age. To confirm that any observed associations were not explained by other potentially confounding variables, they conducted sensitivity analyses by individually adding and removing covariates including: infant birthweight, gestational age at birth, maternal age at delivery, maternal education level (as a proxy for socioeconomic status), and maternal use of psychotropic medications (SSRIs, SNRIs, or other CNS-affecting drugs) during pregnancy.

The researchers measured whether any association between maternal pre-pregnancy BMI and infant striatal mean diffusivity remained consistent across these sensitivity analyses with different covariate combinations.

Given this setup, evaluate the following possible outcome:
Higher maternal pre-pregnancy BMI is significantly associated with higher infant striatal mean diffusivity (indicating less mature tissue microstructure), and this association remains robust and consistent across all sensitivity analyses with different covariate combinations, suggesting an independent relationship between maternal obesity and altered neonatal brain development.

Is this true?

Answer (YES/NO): YES